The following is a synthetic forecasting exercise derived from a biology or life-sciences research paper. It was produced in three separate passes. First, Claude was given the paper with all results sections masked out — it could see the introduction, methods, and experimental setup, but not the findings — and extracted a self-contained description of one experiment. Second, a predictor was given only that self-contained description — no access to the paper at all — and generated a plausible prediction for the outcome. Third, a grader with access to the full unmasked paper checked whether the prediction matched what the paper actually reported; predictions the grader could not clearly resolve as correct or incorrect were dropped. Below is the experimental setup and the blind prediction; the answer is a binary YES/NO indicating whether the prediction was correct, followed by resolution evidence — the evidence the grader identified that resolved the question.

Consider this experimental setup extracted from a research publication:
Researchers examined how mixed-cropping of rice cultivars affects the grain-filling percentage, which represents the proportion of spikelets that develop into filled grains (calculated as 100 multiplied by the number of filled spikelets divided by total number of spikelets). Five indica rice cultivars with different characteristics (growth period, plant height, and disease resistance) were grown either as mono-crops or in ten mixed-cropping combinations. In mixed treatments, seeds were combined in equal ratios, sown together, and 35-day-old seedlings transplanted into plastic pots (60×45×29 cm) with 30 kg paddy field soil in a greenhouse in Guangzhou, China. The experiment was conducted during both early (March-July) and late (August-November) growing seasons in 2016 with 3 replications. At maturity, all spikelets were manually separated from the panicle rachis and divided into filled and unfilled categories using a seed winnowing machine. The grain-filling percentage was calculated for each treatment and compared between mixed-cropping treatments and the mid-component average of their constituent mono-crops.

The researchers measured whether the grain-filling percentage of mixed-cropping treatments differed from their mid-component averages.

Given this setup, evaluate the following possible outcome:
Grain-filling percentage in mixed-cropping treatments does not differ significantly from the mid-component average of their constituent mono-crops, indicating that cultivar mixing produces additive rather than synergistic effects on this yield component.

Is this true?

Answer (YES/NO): NO